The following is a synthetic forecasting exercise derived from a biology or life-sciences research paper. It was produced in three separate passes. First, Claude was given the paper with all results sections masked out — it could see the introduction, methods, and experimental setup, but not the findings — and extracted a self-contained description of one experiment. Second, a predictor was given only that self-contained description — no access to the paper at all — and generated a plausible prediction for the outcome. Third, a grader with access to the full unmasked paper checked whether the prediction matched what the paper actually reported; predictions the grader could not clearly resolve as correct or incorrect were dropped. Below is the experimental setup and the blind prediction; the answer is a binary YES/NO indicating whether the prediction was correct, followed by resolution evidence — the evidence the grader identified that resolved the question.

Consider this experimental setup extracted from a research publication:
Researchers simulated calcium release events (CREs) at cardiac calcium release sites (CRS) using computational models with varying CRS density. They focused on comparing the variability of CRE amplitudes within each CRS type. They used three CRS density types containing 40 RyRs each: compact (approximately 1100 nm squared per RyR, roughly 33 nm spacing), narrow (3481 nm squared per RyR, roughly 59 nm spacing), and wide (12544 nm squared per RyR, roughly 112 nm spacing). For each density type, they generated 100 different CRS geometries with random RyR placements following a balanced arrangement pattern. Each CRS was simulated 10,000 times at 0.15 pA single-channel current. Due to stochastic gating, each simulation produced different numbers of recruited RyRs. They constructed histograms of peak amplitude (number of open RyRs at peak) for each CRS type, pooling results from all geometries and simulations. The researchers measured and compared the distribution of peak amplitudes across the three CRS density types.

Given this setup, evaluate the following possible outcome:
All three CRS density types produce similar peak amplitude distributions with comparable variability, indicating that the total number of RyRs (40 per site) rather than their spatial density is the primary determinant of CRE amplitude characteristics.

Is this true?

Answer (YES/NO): NO